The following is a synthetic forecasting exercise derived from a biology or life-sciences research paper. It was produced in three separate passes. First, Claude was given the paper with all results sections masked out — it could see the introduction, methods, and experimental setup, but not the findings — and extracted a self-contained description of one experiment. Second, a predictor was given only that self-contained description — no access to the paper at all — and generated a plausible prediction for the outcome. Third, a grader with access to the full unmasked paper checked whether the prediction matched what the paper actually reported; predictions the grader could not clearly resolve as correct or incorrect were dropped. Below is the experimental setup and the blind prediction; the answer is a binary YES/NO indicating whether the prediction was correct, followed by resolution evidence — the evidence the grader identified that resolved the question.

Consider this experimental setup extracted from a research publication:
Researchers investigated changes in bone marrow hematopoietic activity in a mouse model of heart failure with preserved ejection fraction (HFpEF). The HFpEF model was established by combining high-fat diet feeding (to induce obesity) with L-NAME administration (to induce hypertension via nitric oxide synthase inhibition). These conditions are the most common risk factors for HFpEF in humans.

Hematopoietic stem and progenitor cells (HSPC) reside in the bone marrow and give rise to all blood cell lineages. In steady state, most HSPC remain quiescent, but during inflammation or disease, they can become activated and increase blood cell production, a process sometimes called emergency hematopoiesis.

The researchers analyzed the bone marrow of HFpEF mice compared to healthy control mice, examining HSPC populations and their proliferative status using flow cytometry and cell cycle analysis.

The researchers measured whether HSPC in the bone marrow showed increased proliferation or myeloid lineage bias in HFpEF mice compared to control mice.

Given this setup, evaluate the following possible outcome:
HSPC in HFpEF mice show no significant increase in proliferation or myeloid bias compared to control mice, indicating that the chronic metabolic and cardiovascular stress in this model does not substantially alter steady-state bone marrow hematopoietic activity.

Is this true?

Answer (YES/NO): NO